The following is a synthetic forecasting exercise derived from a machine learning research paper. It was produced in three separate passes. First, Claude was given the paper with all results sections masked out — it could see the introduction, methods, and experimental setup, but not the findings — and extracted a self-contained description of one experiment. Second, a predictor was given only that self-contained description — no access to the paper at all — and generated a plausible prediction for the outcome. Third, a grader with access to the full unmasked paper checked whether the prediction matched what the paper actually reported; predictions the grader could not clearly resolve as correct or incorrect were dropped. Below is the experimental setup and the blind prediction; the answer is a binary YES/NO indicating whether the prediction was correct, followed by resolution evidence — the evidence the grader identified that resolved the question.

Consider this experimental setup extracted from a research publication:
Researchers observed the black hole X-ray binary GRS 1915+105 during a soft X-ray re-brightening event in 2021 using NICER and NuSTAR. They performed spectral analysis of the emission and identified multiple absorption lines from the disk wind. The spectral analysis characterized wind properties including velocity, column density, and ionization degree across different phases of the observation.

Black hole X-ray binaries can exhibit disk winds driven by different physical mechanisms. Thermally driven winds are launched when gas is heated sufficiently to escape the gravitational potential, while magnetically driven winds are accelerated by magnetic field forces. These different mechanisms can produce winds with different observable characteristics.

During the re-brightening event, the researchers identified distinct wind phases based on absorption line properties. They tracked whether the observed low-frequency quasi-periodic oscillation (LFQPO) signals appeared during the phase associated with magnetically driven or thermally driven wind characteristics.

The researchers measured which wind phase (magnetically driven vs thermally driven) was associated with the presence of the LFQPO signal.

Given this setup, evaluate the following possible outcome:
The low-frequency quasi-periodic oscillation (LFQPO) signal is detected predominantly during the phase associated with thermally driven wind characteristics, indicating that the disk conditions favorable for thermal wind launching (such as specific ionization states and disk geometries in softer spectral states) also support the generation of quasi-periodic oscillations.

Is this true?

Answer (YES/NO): NO